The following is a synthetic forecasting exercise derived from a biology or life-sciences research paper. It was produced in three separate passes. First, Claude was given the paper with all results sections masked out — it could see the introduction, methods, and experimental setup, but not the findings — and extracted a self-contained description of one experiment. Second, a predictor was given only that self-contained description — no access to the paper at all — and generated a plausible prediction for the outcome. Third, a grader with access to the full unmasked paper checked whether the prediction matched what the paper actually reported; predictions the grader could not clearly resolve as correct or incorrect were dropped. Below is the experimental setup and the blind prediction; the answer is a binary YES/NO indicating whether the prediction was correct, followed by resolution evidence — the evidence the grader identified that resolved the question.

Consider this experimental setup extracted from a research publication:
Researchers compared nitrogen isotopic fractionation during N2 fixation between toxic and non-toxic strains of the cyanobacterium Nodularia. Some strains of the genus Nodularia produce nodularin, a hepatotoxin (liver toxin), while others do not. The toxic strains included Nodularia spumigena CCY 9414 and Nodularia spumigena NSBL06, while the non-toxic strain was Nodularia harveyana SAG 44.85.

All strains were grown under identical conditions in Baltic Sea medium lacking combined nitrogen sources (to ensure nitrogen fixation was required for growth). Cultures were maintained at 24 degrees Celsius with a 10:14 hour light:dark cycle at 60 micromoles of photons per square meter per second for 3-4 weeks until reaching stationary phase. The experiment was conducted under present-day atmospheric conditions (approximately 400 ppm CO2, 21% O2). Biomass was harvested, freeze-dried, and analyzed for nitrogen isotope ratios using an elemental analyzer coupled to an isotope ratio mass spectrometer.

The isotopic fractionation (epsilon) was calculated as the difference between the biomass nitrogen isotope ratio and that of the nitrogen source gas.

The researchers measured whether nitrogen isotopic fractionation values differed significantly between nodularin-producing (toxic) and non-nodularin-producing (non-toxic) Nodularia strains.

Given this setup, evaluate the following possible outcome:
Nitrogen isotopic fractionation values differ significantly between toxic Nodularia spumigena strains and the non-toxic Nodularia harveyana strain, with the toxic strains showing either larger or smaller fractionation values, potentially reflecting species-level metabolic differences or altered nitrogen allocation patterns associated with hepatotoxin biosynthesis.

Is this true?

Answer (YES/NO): YES